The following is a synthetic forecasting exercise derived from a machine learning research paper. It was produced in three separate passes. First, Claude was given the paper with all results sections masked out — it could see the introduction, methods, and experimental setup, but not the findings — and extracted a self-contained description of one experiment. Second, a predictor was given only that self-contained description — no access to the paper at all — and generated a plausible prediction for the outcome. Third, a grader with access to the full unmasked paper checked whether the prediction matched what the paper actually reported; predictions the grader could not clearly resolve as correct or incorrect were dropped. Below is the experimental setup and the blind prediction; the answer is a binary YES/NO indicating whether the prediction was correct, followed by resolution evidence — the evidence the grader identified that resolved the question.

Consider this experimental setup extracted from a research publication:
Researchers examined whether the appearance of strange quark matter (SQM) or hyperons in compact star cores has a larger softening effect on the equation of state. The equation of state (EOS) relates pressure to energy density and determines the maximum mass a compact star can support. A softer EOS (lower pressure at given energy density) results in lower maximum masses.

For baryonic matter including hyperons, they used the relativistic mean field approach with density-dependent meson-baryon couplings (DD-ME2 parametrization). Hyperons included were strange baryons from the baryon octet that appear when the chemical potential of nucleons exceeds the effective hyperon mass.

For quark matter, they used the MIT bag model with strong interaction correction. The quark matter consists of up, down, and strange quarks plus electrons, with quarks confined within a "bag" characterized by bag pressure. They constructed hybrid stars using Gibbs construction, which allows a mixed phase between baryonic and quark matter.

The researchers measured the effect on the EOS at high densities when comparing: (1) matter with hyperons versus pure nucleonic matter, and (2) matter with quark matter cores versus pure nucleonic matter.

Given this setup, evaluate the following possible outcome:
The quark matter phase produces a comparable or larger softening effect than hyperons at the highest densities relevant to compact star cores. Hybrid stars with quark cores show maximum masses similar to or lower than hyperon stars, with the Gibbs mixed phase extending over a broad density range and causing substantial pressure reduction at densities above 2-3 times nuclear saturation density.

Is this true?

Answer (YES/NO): YES